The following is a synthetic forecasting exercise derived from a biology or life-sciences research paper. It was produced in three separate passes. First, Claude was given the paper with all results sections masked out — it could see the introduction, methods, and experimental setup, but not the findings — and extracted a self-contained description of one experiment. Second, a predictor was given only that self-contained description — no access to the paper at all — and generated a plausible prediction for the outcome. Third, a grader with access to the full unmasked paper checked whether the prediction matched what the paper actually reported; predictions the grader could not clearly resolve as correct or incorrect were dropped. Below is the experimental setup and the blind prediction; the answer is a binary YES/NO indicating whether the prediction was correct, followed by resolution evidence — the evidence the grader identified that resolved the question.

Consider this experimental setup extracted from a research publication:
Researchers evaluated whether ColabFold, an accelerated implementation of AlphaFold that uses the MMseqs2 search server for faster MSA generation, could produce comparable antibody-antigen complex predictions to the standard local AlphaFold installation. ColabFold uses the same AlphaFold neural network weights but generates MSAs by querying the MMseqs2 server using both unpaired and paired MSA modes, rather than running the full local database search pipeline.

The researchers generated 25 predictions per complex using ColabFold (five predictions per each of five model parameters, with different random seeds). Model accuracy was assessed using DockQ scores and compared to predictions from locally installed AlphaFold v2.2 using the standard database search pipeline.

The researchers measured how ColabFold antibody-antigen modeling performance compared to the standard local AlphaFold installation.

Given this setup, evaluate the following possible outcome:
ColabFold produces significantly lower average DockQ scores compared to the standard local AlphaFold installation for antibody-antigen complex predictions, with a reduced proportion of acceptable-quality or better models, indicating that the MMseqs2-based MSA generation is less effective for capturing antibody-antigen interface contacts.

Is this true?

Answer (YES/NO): NO